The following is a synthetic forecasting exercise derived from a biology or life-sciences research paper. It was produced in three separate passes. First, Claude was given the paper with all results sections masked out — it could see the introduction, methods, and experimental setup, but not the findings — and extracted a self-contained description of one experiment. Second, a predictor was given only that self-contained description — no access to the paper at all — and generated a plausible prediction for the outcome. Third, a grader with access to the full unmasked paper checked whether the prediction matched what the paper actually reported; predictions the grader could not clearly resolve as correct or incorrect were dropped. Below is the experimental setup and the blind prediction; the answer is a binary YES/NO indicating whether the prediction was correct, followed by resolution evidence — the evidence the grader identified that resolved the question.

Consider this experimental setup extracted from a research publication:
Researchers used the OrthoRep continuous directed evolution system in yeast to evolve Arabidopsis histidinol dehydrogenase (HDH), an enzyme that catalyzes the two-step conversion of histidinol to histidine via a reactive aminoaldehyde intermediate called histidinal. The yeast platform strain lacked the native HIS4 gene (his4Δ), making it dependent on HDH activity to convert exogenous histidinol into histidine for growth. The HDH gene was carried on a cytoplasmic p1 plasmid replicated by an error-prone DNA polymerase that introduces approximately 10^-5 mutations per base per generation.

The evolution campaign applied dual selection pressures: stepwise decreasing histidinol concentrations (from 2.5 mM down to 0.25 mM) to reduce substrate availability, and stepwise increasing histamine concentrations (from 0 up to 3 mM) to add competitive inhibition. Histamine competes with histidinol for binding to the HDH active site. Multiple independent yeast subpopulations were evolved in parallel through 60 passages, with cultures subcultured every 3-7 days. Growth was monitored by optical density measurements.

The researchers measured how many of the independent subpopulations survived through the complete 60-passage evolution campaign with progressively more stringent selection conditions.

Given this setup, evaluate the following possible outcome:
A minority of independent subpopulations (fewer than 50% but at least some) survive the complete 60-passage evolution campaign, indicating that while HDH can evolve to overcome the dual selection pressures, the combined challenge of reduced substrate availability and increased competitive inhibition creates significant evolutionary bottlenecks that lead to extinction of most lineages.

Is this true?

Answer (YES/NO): YES